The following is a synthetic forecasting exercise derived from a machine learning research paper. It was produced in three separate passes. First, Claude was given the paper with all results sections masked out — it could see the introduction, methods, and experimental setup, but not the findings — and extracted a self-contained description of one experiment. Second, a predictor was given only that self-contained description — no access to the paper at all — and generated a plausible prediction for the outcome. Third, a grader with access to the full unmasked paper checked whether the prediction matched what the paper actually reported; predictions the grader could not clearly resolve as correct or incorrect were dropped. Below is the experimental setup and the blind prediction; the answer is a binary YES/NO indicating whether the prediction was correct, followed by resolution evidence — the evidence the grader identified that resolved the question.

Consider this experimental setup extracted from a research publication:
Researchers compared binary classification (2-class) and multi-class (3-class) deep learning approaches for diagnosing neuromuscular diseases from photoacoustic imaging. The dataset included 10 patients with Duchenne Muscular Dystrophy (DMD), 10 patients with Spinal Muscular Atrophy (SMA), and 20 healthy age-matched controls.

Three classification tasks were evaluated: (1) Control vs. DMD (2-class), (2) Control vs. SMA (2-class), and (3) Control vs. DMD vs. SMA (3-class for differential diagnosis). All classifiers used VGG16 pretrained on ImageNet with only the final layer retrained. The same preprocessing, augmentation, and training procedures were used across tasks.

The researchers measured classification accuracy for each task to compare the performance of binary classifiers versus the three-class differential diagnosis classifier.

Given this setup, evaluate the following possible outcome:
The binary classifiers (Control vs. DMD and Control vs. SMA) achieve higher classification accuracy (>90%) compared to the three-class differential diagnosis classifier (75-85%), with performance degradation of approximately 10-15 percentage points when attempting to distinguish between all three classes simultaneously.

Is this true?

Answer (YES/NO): NO